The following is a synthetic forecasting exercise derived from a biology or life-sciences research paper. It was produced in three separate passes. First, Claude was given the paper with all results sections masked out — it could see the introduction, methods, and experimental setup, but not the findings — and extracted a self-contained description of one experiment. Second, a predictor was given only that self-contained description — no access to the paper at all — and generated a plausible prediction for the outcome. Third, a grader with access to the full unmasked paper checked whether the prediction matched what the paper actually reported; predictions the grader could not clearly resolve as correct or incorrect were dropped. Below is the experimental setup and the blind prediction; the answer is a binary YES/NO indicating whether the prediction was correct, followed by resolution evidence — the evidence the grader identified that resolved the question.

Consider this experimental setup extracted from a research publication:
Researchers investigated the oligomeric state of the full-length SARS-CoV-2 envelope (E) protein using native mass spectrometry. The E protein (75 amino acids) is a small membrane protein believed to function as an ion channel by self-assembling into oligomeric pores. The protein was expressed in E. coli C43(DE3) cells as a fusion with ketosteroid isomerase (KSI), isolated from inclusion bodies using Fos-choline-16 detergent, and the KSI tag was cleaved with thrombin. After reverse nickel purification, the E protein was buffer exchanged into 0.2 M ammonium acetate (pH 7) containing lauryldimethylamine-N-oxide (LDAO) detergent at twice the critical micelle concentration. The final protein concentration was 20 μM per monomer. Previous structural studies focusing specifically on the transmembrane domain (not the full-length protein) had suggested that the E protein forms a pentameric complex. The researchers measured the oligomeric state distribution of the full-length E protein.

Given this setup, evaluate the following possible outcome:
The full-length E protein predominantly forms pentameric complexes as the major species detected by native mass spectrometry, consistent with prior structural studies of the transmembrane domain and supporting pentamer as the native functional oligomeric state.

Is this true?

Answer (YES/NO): NO